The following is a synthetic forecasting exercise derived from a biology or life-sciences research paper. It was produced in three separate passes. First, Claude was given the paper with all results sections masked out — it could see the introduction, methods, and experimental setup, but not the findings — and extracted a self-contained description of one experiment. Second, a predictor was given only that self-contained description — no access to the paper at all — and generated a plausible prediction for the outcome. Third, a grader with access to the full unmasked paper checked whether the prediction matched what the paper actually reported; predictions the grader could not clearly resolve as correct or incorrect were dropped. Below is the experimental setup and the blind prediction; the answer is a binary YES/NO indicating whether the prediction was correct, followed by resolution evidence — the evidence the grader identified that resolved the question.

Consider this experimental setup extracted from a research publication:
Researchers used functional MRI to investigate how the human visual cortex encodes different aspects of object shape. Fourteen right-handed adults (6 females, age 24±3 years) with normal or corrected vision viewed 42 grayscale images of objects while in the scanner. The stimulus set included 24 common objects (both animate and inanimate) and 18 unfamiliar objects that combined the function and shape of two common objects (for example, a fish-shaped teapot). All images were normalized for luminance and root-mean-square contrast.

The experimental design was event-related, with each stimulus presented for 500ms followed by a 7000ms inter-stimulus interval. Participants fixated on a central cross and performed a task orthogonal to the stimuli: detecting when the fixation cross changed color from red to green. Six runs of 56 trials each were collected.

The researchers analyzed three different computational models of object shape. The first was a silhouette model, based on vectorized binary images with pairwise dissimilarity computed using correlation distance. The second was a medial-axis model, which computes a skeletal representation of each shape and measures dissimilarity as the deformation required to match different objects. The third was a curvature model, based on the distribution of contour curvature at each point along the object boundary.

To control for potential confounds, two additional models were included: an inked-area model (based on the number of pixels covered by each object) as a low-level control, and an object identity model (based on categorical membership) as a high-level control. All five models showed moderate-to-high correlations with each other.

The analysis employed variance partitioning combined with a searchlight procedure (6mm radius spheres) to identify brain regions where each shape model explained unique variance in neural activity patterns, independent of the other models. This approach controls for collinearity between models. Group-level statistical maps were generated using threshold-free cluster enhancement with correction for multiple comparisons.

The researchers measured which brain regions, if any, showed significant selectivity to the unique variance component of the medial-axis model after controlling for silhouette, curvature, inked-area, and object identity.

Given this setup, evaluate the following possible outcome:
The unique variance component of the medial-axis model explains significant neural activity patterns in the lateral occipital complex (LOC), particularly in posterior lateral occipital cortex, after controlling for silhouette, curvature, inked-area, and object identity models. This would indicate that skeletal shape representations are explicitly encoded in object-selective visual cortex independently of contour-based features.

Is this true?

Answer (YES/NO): YES